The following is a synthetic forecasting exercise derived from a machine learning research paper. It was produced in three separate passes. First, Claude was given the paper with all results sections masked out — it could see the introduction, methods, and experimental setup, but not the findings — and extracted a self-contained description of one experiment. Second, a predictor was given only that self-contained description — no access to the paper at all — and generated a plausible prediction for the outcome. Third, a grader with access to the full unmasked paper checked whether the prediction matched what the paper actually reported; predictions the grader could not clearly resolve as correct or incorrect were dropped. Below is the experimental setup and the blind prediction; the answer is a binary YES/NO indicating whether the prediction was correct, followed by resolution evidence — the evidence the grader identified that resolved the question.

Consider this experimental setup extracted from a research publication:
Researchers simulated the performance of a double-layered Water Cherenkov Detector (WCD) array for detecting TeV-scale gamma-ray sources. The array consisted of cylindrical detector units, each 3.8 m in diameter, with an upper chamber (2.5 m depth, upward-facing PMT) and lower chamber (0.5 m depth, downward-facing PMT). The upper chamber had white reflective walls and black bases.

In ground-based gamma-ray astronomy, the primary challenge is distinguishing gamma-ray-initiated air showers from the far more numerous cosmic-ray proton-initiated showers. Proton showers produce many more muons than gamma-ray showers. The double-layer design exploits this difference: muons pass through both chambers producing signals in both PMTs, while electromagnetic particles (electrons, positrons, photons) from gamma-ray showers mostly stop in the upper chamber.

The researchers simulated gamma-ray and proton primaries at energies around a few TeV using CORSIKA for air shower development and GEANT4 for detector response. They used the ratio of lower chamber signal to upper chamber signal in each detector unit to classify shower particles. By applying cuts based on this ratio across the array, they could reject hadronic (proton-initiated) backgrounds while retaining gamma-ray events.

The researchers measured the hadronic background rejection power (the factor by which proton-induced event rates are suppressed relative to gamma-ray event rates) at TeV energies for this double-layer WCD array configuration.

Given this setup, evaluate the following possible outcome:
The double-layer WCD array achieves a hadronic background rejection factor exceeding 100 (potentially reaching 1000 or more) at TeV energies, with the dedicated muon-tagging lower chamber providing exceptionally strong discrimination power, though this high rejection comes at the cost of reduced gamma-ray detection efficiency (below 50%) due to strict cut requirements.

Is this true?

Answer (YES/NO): NO